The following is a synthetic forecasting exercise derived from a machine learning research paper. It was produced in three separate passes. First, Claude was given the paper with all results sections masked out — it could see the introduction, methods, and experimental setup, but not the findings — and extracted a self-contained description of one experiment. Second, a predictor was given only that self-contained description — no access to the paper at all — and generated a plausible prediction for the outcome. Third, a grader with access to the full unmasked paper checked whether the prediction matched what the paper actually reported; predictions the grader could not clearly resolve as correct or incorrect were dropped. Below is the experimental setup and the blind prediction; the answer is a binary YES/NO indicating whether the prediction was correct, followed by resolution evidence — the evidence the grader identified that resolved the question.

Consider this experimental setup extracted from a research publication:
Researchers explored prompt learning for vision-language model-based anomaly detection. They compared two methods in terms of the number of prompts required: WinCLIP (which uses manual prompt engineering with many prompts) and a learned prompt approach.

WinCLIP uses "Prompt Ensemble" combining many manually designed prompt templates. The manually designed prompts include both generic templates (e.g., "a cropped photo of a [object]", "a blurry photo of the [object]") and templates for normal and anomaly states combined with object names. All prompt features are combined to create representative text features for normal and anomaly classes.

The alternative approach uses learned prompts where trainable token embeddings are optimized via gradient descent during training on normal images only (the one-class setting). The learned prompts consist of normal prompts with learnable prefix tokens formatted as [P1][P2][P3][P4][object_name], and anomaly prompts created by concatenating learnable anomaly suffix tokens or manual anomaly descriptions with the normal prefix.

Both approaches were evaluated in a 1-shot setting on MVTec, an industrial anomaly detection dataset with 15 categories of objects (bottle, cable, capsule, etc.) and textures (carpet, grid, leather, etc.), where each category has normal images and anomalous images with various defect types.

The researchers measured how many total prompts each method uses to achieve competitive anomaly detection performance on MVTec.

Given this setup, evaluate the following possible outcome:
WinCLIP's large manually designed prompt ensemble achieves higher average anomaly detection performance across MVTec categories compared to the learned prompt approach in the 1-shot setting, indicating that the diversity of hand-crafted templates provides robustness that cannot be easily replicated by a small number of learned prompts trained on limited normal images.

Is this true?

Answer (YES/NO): NO